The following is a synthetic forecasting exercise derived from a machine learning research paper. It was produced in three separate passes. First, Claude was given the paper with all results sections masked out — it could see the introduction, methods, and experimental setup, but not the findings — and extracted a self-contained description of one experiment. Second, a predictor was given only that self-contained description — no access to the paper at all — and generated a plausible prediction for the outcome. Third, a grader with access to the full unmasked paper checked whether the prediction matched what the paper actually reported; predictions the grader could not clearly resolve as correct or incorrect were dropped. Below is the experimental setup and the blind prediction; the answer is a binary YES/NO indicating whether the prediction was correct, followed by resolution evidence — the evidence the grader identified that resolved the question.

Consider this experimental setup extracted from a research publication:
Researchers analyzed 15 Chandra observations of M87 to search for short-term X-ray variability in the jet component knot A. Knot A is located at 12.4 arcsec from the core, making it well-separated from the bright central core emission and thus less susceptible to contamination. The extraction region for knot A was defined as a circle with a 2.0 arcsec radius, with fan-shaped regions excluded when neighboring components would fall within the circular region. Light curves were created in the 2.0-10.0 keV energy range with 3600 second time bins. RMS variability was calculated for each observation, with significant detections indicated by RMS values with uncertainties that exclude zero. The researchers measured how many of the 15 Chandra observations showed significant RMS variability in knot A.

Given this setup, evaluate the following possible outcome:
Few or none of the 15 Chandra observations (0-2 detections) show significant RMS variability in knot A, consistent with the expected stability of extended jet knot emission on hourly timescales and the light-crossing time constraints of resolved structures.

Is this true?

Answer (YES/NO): YES